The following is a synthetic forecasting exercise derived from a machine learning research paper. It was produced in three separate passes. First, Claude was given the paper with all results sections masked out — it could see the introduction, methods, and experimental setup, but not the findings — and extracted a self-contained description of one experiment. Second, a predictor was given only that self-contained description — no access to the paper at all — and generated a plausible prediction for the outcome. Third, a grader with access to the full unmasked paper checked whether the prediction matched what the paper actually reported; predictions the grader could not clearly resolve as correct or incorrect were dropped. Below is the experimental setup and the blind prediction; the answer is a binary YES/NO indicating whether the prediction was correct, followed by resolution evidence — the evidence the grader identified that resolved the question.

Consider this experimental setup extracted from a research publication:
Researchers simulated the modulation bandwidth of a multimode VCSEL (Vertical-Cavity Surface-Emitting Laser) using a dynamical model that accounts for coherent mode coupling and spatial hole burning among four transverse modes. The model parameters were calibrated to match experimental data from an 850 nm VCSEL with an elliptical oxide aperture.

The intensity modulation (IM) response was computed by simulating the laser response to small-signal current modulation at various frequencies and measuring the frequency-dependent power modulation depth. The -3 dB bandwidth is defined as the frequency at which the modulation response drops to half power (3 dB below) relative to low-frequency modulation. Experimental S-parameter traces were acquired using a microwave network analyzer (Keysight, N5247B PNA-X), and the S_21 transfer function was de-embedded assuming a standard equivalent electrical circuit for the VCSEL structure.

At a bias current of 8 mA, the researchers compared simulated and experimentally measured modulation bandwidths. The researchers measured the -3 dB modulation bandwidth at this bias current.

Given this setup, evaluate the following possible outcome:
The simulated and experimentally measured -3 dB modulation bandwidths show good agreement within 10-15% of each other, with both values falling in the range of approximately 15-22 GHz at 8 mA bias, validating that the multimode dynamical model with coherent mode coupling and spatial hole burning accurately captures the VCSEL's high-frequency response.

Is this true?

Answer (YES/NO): NO